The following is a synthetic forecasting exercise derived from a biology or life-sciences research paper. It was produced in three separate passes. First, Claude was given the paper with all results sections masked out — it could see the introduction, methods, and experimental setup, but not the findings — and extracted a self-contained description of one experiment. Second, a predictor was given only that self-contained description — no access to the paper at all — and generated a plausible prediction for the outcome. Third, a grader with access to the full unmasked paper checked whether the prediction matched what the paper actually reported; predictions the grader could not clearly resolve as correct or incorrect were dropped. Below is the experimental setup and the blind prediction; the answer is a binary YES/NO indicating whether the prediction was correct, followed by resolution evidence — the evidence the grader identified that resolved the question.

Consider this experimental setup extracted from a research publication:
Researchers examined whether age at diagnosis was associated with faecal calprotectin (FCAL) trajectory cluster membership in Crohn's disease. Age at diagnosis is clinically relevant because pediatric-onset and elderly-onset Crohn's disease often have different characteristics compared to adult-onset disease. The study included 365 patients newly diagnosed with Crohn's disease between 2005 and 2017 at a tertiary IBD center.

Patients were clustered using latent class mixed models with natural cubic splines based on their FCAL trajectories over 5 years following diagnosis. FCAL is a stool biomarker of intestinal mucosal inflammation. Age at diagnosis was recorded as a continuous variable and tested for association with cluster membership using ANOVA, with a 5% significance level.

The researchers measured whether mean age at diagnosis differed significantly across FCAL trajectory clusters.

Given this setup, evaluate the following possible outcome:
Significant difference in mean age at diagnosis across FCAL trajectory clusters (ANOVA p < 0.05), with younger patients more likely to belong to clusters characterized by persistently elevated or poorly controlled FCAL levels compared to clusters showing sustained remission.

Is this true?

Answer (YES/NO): NO